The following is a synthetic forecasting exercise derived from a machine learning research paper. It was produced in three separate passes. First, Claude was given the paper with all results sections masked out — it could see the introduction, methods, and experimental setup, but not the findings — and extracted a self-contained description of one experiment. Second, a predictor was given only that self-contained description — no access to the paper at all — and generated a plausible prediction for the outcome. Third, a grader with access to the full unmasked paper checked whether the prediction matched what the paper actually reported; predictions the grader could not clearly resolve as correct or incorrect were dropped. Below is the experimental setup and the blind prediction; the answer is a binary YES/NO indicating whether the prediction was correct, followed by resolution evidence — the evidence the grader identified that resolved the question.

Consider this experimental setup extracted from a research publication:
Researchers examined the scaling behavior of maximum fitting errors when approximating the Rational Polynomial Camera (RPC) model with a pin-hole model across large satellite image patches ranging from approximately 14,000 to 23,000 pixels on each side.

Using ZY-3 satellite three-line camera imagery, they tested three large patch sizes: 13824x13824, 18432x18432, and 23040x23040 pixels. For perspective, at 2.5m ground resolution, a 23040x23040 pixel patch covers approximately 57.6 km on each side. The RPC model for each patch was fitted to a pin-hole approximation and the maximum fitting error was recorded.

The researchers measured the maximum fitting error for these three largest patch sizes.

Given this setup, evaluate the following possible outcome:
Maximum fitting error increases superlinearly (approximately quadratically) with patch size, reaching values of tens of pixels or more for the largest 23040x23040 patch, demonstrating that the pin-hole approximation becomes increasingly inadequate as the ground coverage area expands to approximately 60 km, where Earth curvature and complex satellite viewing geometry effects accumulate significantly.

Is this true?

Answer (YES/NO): NO